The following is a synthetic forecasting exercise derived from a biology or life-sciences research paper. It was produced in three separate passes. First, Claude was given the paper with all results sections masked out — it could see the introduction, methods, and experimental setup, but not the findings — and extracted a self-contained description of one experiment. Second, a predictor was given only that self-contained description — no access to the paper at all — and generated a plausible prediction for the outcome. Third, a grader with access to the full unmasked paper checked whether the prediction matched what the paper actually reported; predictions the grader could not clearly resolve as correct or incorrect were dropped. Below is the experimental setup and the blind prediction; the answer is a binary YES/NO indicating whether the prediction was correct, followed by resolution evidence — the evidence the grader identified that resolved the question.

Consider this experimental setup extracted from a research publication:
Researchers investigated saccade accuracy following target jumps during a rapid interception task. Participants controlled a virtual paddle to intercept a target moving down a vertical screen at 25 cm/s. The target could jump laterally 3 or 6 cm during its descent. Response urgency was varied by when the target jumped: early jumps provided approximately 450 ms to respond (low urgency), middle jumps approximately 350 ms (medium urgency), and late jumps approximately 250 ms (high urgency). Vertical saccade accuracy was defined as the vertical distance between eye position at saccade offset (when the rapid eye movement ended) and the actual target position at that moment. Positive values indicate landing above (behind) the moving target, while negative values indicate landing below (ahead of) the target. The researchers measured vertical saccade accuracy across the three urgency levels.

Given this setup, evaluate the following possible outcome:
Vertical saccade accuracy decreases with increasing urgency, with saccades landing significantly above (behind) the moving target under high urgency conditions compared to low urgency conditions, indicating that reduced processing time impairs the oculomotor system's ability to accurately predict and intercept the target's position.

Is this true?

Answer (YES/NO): NO